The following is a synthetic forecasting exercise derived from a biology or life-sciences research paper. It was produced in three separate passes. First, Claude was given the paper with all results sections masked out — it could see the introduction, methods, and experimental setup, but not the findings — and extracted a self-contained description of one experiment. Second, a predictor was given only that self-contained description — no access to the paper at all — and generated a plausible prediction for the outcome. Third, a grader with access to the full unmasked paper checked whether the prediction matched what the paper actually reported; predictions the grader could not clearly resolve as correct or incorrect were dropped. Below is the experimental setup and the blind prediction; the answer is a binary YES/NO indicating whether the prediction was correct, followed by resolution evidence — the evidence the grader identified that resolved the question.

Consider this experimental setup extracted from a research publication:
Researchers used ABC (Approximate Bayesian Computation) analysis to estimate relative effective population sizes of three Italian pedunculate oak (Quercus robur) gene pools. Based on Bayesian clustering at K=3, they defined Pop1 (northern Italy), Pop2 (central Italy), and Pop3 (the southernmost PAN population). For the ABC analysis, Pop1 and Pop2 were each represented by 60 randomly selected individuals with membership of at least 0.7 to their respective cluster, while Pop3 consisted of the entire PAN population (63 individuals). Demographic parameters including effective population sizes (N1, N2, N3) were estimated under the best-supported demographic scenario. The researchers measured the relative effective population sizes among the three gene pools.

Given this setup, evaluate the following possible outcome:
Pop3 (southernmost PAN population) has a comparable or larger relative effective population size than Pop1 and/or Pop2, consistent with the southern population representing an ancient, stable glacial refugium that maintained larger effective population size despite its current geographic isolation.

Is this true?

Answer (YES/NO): NO